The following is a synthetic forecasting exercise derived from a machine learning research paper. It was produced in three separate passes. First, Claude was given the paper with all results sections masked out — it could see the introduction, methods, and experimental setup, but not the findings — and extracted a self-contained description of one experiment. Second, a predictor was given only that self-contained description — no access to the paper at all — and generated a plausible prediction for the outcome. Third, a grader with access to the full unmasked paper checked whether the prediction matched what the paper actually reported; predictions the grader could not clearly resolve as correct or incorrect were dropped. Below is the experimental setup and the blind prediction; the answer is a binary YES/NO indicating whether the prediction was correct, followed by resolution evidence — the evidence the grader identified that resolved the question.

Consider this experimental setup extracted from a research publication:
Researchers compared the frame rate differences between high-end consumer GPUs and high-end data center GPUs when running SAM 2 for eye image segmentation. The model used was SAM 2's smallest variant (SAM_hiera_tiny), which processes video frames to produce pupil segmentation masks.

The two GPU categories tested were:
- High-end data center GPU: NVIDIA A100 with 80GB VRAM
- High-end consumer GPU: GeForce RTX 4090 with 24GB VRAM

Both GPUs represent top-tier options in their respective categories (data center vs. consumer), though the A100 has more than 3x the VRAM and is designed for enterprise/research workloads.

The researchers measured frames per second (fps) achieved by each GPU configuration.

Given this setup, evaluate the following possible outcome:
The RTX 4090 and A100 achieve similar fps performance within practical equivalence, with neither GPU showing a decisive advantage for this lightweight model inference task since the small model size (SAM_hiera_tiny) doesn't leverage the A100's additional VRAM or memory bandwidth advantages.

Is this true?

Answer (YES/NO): YES